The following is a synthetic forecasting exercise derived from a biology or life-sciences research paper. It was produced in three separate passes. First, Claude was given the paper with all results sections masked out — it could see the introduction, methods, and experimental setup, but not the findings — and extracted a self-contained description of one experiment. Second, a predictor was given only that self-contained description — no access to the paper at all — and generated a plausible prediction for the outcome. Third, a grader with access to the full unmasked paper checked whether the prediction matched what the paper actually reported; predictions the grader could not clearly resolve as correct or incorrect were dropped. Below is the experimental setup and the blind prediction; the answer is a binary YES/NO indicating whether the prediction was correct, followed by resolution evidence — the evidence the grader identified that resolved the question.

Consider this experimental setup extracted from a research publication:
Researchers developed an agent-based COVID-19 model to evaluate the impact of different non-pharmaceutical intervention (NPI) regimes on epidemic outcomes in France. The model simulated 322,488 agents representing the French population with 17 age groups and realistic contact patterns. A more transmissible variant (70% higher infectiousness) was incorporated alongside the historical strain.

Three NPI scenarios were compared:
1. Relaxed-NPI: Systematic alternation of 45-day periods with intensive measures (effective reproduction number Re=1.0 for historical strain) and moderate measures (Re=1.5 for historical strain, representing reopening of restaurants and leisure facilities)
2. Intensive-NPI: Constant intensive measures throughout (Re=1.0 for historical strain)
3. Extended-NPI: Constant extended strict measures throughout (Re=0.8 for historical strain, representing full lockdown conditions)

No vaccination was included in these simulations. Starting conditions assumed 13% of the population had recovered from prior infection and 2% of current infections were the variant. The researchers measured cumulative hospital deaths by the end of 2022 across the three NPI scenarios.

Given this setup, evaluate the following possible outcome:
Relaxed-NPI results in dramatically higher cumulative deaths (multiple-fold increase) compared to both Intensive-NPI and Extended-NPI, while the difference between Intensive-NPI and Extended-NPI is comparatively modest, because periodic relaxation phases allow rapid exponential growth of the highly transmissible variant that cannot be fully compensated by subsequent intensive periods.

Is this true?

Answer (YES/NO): NO